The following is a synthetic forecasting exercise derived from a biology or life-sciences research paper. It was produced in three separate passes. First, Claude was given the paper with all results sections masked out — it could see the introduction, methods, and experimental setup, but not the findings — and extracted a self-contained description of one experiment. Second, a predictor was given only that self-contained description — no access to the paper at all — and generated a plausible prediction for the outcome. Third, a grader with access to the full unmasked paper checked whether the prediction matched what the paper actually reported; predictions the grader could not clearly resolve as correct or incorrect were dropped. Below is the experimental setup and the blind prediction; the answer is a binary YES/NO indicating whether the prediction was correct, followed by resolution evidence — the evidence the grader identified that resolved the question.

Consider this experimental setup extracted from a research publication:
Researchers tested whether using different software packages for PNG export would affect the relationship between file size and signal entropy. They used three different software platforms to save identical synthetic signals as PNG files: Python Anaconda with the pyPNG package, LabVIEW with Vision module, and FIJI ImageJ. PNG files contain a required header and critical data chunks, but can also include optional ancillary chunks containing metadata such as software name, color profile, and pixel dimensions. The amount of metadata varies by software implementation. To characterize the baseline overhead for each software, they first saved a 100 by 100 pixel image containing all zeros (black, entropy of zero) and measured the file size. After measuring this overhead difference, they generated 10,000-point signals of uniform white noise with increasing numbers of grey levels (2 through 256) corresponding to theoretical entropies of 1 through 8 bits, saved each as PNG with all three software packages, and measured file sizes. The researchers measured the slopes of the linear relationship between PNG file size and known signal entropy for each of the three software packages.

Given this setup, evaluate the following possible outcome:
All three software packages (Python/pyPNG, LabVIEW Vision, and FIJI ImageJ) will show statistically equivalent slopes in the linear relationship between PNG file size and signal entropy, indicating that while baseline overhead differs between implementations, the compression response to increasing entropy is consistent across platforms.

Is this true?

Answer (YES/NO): YES